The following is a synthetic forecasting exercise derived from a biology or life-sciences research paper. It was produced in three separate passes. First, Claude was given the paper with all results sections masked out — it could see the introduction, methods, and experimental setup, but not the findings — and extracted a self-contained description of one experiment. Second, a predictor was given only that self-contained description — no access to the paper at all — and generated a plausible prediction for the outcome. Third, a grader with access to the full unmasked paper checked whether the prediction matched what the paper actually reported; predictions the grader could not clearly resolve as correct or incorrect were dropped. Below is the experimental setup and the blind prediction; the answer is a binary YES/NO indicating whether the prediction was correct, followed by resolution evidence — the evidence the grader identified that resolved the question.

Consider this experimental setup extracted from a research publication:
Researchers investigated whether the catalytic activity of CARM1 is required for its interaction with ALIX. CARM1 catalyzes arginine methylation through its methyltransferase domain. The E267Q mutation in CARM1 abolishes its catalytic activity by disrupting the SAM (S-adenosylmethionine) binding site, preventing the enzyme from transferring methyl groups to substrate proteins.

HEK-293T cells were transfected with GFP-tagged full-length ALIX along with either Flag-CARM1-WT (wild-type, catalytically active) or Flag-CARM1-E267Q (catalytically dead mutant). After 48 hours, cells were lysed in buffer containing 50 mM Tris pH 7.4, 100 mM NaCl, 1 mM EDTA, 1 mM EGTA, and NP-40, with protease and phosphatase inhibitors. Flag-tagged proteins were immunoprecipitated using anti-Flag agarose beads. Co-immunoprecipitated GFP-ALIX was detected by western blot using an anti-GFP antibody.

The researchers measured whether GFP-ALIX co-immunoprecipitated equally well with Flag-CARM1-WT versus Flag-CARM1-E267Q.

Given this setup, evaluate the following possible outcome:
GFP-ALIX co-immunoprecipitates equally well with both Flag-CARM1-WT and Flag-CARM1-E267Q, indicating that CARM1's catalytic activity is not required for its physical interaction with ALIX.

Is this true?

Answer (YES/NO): NO